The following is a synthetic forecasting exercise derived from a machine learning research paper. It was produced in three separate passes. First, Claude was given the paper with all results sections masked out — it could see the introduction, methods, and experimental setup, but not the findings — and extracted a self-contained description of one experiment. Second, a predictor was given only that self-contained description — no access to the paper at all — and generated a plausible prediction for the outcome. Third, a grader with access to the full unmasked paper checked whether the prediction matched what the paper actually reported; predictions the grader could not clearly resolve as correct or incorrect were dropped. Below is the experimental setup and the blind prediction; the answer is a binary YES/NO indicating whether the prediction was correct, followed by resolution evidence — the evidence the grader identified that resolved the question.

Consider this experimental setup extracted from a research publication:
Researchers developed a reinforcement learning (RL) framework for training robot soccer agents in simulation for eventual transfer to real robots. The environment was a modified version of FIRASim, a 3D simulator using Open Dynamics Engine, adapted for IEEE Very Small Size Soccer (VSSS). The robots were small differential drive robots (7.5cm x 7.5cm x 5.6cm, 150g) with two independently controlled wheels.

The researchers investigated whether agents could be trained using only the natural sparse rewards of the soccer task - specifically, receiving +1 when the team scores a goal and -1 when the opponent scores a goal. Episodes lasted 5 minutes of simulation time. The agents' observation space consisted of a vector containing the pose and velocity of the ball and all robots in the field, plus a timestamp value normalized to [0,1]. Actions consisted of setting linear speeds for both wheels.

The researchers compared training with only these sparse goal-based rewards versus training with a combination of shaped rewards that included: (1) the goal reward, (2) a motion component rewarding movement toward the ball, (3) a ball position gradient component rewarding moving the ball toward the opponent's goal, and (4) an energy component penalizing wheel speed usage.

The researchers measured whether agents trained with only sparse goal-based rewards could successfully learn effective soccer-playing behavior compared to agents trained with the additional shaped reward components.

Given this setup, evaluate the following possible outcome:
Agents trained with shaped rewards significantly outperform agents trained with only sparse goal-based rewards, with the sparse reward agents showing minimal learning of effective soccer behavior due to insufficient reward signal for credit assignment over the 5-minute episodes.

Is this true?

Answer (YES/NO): YES